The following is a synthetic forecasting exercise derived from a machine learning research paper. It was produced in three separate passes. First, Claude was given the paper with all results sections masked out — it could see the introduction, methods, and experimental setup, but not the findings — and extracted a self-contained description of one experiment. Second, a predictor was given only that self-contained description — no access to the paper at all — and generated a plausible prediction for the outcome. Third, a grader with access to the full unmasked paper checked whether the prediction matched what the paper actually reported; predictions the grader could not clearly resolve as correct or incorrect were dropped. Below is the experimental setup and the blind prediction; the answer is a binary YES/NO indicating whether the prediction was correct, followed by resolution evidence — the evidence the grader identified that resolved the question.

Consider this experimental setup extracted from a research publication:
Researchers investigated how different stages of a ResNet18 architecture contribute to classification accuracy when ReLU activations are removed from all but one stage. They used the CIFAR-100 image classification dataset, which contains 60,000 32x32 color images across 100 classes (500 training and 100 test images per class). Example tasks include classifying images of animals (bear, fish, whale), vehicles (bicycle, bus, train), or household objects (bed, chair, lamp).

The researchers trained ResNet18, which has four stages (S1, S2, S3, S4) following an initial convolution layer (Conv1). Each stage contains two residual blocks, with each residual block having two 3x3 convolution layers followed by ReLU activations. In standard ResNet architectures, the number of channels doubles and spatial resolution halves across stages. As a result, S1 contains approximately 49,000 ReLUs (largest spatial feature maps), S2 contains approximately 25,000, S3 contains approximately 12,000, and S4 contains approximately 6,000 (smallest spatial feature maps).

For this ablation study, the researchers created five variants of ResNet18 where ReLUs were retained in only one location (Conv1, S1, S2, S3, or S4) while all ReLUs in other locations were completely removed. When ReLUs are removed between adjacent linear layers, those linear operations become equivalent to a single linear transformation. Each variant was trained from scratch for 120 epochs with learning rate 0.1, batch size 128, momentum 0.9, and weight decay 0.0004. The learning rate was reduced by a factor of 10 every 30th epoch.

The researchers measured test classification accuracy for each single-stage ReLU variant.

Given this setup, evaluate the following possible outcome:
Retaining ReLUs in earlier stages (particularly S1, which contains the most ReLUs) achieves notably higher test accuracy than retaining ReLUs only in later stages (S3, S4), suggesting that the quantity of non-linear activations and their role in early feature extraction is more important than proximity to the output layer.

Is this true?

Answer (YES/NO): NO